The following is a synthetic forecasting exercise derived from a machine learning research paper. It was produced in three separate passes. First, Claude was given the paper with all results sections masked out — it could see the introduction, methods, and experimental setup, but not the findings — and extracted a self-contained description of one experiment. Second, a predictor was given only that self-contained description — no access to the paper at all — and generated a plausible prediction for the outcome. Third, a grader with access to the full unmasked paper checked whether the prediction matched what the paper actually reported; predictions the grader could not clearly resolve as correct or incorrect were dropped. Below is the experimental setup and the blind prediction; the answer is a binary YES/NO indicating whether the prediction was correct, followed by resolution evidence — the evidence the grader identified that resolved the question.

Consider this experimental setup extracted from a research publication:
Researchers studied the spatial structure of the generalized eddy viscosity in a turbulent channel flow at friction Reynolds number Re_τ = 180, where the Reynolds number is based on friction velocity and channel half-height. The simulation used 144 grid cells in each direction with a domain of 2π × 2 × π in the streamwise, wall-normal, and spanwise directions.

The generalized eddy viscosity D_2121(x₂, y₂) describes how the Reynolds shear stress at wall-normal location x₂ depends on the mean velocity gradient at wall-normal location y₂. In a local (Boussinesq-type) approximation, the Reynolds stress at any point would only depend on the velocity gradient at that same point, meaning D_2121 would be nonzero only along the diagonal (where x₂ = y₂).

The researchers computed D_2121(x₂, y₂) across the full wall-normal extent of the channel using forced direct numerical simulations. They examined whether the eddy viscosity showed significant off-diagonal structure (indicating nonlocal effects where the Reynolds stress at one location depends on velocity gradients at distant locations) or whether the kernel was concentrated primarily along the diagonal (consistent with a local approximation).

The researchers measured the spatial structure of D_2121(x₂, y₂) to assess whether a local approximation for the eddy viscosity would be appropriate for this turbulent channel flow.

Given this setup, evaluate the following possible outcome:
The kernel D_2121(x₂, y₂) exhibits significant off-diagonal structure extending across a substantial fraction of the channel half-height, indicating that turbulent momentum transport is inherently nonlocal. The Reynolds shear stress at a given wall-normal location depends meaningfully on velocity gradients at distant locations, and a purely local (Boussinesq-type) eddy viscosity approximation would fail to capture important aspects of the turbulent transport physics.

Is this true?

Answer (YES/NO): YES